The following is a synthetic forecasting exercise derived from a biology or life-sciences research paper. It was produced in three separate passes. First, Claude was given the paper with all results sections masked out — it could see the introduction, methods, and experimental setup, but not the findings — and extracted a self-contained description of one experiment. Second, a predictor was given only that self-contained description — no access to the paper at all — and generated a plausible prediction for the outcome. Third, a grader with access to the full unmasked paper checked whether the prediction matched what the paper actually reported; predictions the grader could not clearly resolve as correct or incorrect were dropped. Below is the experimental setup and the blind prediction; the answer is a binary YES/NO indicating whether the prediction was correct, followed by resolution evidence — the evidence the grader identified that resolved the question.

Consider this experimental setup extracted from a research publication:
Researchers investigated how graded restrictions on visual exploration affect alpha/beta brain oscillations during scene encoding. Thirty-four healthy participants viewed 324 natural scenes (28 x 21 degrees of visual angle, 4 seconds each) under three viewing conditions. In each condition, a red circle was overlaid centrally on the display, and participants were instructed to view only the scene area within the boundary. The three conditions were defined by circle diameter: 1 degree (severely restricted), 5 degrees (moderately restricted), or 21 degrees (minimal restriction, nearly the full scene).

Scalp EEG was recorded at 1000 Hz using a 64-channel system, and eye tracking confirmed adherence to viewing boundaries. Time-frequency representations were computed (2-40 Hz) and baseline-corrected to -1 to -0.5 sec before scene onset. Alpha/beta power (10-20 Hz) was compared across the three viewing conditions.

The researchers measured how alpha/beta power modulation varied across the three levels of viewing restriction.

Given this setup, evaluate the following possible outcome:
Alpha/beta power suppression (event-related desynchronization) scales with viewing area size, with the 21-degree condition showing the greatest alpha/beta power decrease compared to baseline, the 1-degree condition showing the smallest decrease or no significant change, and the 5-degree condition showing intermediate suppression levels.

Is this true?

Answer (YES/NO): YES